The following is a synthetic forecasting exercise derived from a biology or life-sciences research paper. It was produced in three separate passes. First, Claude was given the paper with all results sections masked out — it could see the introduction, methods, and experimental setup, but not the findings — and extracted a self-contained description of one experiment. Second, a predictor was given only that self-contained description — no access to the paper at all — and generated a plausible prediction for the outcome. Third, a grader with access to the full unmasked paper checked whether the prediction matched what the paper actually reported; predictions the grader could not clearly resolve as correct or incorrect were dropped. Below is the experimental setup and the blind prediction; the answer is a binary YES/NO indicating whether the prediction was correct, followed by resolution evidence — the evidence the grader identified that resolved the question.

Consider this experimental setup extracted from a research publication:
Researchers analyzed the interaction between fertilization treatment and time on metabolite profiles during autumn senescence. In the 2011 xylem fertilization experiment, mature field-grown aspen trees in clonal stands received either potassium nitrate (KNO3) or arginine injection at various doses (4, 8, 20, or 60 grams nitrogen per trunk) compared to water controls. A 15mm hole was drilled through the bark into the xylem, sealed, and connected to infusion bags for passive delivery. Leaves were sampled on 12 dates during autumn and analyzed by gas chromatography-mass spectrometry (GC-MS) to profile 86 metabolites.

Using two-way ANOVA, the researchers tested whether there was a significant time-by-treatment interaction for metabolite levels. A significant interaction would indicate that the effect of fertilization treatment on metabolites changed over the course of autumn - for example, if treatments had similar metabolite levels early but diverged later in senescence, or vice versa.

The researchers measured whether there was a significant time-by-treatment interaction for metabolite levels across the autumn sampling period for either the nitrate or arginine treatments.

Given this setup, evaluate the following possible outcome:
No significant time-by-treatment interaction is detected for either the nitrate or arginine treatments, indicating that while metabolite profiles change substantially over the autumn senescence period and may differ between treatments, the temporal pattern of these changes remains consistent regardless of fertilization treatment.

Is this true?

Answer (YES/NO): YES